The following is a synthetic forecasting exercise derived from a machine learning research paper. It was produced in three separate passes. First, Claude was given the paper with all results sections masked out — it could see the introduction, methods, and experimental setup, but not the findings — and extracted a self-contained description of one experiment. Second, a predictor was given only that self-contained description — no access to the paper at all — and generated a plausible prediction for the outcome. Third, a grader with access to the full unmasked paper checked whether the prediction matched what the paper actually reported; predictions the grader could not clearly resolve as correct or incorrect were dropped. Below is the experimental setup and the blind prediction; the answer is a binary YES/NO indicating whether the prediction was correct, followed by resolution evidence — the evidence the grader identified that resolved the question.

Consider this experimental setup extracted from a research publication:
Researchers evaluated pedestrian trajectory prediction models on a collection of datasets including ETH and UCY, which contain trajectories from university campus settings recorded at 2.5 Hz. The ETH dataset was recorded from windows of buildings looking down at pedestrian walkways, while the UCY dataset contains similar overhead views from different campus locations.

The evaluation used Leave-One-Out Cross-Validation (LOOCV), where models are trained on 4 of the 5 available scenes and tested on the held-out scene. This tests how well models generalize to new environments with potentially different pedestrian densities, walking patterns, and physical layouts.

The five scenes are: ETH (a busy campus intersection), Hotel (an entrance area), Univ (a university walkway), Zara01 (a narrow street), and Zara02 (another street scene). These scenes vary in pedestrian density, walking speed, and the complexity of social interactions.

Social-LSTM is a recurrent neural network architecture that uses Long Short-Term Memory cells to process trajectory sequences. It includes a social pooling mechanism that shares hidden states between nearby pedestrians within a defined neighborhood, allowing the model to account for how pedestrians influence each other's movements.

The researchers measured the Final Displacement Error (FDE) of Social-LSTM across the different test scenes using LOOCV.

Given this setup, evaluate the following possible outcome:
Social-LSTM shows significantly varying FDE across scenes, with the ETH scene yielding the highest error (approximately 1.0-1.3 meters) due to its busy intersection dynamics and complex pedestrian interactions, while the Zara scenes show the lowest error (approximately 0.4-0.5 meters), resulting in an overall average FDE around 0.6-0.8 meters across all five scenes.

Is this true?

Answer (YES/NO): NO